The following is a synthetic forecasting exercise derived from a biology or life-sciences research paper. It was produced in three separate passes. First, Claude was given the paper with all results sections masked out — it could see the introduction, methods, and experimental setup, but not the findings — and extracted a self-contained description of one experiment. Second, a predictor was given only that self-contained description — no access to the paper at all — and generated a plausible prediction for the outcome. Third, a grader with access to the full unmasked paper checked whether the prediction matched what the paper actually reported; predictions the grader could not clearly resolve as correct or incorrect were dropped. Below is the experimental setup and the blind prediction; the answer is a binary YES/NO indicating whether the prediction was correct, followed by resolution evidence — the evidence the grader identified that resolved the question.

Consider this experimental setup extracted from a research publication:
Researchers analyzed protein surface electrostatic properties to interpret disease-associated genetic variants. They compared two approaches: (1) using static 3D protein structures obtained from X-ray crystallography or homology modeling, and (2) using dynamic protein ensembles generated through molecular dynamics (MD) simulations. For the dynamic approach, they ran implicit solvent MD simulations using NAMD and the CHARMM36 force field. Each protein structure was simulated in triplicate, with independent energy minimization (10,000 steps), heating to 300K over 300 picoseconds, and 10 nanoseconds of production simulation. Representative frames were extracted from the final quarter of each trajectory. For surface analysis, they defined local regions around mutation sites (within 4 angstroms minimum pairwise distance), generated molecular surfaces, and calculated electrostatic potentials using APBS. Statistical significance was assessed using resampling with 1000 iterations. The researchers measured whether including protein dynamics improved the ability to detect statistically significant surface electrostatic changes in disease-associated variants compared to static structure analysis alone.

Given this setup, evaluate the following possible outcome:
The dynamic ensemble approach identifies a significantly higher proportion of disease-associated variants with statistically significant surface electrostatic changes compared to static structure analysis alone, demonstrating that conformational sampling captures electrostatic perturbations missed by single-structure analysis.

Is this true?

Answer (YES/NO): YES